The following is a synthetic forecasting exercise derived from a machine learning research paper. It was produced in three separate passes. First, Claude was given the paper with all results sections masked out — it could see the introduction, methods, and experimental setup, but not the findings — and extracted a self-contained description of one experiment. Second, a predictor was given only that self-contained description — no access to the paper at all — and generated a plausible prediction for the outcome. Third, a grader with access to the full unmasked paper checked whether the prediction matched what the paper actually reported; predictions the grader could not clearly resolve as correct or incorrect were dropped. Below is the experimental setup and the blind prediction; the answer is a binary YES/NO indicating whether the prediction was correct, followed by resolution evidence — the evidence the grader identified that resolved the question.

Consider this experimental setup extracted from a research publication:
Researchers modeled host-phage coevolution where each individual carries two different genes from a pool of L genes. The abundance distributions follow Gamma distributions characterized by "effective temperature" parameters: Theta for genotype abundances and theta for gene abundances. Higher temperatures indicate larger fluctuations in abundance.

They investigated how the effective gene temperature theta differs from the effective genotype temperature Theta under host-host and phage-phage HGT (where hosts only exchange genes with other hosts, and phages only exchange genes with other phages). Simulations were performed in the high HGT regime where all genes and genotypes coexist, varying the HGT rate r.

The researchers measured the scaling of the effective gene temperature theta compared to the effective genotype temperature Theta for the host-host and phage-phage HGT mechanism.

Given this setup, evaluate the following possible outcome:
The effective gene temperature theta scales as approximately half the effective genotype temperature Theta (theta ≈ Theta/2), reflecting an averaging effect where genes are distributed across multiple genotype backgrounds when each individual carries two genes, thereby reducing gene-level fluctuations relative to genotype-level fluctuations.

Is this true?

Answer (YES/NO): NO